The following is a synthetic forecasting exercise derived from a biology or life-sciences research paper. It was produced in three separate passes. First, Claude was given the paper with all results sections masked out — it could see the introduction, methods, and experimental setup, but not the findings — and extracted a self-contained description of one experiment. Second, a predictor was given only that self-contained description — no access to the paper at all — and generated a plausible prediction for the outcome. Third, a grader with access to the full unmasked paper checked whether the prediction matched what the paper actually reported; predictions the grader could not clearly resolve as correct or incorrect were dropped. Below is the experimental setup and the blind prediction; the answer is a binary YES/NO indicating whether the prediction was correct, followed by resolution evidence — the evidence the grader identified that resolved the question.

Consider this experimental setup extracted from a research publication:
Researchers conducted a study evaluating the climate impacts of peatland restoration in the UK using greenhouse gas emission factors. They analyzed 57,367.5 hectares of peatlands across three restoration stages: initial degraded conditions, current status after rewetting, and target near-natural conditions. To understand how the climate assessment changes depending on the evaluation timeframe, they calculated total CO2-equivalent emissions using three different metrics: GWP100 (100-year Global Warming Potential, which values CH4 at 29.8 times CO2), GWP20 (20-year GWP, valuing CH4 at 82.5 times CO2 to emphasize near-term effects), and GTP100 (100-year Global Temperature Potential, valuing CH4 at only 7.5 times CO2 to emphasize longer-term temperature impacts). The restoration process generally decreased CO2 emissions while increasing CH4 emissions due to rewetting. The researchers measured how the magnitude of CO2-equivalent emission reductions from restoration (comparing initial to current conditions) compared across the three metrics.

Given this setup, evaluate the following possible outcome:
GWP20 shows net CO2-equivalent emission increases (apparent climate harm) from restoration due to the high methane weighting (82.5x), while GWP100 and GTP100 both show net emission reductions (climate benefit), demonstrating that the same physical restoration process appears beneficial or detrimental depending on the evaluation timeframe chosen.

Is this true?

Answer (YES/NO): NO